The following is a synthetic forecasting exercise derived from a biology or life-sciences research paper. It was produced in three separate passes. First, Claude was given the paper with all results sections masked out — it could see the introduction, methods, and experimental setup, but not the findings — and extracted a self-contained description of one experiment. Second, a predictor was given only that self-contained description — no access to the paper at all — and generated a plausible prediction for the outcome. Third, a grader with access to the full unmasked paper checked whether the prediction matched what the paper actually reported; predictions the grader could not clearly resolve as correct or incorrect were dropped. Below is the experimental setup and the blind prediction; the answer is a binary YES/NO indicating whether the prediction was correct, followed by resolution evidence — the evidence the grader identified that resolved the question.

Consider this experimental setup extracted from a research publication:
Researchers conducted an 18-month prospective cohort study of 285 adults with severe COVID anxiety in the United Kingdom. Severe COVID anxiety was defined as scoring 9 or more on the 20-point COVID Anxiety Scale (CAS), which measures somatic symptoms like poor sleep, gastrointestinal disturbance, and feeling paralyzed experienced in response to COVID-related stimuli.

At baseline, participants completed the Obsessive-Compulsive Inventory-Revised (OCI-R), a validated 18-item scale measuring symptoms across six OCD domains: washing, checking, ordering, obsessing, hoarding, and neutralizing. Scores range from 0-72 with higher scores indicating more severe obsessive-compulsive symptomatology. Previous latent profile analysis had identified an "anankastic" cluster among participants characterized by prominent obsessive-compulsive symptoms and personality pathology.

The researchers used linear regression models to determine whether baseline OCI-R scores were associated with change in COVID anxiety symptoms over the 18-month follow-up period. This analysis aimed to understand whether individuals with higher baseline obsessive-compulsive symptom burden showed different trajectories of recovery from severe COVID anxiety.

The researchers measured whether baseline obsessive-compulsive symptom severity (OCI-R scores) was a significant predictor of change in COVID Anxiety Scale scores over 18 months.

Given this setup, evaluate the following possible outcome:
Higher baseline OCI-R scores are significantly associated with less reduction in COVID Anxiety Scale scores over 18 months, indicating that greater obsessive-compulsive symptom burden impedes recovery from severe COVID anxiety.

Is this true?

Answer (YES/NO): NO